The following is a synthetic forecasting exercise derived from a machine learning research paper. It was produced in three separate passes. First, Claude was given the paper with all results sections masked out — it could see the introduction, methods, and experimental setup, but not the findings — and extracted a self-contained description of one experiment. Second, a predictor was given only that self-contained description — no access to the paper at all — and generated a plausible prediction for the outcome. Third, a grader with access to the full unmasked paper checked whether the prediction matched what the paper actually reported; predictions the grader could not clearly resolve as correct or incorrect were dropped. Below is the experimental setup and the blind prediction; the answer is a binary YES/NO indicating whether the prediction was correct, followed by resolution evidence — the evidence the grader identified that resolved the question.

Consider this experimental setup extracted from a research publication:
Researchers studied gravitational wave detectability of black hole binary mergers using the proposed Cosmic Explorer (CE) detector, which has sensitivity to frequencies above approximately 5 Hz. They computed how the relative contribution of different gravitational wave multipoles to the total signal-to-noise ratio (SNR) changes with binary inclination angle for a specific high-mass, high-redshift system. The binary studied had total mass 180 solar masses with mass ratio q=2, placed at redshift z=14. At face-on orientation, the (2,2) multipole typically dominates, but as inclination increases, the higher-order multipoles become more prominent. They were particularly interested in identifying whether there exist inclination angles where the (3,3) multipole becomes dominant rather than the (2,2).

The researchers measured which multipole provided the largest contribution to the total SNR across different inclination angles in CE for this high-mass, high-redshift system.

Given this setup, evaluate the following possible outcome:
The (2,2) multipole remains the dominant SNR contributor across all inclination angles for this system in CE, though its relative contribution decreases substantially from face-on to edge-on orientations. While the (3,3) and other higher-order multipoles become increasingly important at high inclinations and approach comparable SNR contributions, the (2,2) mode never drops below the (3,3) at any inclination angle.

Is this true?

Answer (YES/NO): NO